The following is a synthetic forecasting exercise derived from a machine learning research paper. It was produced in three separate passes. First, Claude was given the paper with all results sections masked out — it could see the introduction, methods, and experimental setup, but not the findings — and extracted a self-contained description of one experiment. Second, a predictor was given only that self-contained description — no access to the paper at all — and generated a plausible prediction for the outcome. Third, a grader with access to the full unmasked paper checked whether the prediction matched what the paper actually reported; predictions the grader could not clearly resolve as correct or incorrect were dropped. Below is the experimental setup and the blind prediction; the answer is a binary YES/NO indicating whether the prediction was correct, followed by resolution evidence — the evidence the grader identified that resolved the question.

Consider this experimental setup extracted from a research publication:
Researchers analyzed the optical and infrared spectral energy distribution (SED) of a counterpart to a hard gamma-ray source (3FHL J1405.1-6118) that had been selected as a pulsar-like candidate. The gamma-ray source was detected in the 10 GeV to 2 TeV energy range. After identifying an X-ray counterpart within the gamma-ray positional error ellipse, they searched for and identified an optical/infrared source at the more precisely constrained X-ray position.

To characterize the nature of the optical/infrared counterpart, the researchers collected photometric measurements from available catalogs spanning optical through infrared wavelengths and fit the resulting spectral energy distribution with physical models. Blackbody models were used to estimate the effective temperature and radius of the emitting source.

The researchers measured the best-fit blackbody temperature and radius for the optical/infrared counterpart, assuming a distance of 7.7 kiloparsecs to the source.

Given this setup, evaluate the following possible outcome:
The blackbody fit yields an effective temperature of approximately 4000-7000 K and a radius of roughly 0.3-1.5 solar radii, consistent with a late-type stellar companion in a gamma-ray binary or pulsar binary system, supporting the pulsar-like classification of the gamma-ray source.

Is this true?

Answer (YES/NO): NO